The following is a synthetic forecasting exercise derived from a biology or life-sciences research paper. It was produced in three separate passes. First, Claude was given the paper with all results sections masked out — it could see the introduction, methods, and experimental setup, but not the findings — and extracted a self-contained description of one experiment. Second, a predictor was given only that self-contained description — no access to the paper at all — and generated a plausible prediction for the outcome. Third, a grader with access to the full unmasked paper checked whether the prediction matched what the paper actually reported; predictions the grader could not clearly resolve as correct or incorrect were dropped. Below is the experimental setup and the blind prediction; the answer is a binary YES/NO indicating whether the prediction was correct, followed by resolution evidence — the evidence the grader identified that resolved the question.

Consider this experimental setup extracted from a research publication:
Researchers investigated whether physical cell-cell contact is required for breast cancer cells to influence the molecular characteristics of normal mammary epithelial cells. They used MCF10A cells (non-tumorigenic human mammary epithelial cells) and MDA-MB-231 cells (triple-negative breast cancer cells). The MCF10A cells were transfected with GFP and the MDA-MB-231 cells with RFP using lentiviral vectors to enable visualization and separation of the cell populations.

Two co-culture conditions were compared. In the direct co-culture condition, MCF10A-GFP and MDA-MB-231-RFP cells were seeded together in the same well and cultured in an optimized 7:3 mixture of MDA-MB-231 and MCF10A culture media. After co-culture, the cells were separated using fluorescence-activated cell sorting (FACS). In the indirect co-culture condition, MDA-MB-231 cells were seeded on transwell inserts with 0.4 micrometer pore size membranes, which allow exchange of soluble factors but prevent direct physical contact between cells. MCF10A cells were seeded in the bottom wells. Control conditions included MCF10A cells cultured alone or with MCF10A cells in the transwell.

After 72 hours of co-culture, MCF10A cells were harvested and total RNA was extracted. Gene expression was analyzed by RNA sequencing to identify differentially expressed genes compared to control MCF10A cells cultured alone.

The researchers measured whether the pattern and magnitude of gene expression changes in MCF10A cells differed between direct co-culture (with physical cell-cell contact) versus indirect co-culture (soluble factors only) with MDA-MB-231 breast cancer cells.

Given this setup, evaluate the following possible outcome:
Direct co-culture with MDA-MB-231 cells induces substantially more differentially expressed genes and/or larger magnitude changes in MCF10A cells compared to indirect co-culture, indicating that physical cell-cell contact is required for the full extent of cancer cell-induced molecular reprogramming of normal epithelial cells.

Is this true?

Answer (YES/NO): YES